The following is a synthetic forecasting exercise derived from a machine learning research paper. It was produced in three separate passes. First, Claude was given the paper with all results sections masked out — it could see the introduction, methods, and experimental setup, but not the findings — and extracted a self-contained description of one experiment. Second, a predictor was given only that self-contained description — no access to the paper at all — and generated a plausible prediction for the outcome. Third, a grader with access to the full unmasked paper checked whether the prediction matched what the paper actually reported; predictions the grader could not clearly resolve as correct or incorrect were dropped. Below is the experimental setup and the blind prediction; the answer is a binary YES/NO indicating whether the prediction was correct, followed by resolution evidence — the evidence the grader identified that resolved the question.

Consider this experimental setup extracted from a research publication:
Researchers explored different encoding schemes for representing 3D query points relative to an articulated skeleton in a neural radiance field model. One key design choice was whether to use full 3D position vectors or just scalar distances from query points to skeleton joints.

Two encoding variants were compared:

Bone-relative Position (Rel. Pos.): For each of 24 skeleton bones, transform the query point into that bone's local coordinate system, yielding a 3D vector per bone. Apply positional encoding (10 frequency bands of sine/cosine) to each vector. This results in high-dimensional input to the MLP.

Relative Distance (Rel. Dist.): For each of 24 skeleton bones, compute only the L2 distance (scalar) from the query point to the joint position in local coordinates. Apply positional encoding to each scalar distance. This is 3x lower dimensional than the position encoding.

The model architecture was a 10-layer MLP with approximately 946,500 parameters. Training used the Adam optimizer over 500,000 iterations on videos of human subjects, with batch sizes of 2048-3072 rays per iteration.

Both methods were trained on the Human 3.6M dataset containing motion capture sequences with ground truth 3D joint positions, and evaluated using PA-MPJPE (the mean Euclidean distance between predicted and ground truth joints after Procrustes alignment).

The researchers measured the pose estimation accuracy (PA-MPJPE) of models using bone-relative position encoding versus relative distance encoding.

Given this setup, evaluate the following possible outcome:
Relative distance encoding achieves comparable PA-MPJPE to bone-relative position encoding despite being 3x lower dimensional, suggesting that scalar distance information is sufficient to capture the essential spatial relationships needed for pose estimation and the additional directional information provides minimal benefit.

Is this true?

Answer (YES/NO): NO